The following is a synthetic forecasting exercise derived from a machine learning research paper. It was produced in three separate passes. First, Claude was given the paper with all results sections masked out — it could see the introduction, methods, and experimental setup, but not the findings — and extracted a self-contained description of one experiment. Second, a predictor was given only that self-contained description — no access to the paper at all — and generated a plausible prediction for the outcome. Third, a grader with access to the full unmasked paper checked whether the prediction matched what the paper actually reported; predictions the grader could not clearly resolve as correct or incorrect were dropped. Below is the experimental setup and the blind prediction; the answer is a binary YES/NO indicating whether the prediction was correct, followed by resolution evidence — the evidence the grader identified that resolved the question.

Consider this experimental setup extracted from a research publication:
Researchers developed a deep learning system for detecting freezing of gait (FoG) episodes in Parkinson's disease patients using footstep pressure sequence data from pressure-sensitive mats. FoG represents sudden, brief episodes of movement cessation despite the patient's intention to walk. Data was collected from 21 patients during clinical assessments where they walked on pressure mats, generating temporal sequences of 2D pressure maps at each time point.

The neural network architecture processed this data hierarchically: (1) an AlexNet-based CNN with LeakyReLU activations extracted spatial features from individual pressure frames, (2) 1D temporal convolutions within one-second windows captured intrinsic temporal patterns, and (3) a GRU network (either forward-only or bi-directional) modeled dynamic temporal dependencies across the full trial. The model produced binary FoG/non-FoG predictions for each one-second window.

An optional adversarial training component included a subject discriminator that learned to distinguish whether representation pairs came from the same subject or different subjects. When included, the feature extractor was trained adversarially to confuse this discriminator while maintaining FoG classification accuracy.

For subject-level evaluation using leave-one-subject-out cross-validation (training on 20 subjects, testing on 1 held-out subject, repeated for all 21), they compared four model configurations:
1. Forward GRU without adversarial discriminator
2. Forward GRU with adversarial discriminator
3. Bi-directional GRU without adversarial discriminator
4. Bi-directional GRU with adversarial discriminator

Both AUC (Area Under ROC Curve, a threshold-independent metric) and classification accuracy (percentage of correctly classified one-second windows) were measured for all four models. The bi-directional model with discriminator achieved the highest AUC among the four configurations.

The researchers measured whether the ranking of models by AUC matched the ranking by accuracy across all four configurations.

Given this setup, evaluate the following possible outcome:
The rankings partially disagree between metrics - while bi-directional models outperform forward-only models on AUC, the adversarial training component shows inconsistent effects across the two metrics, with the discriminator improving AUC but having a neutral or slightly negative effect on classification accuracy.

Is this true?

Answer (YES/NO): NO